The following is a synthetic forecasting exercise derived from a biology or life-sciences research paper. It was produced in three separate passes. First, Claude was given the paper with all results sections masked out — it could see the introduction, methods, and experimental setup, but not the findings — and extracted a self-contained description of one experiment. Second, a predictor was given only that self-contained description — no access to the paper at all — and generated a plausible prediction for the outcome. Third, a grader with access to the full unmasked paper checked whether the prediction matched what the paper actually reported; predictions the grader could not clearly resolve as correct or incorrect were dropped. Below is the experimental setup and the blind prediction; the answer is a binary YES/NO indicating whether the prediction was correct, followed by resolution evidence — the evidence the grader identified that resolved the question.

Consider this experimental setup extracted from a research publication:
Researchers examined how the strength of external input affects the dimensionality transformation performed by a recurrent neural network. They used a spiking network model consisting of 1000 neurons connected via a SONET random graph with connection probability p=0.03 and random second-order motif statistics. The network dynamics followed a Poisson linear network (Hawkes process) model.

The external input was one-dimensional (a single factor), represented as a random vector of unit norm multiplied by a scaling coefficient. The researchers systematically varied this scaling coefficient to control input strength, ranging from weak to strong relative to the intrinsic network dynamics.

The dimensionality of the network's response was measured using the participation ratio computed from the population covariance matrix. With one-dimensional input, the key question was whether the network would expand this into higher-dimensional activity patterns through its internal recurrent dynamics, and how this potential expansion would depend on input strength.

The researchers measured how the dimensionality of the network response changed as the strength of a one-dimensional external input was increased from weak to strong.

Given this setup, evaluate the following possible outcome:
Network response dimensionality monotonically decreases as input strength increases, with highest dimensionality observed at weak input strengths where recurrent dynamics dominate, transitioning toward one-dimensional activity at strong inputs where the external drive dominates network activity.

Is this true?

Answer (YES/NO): YES